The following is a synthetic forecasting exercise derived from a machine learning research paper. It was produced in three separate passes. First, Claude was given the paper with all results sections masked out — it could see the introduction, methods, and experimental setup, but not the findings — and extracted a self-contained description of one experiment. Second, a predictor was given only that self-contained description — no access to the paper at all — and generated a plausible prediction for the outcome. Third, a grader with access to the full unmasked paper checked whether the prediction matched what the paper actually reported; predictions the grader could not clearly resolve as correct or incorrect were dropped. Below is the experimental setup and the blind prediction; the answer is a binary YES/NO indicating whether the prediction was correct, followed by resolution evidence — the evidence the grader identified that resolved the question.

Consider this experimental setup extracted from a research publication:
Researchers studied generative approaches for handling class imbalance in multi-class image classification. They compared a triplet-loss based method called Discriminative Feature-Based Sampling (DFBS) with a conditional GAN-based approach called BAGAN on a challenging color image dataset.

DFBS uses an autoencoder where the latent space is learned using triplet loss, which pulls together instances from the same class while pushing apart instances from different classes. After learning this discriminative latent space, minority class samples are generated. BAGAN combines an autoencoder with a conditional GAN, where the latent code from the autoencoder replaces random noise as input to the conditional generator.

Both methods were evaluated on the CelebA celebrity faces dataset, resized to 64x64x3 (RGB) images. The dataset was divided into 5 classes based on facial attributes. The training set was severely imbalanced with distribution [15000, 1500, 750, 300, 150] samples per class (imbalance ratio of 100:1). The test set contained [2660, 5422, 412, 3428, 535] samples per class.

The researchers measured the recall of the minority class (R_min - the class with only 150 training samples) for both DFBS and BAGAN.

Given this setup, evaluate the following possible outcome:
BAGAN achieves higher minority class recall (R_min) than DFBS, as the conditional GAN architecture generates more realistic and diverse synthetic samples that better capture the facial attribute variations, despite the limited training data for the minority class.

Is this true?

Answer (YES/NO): NO